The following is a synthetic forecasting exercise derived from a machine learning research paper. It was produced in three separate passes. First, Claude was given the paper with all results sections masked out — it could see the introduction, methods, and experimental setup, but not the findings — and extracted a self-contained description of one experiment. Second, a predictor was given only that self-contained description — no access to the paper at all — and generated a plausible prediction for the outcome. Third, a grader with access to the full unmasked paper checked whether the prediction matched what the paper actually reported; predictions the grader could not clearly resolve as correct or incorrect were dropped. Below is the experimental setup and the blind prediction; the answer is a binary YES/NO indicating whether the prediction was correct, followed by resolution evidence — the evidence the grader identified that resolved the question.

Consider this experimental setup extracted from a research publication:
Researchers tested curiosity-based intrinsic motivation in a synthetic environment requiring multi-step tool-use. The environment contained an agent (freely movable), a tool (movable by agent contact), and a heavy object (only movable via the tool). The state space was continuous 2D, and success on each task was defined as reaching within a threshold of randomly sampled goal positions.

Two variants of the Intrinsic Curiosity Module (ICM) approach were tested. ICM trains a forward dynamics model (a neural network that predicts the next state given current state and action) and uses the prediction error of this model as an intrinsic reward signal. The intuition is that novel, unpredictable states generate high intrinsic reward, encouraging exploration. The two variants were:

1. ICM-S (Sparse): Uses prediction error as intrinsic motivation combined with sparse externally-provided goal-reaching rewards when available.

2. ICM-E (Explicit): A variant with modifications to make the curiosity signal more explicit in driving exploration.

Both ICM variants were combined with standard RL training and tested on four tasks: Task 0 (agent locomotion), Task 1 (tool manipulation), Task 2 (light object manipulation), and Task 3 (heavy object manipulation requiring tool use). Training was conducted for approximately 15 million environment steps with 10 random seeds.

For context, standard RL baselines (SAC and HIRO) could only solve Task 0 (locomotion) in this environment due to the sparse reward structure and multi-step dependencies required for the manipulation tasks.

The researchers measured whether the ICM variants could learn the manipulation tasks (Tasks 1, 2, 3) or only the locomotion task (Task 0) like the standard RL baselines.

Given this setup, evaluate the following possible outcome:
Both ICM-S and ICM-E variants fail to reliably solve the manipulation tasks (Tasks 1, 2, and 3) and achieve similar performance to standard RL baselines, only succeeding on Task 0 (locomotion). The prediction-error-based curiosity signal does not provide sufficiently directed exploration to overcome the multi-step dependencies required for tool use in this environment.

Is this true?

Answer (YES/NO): YES